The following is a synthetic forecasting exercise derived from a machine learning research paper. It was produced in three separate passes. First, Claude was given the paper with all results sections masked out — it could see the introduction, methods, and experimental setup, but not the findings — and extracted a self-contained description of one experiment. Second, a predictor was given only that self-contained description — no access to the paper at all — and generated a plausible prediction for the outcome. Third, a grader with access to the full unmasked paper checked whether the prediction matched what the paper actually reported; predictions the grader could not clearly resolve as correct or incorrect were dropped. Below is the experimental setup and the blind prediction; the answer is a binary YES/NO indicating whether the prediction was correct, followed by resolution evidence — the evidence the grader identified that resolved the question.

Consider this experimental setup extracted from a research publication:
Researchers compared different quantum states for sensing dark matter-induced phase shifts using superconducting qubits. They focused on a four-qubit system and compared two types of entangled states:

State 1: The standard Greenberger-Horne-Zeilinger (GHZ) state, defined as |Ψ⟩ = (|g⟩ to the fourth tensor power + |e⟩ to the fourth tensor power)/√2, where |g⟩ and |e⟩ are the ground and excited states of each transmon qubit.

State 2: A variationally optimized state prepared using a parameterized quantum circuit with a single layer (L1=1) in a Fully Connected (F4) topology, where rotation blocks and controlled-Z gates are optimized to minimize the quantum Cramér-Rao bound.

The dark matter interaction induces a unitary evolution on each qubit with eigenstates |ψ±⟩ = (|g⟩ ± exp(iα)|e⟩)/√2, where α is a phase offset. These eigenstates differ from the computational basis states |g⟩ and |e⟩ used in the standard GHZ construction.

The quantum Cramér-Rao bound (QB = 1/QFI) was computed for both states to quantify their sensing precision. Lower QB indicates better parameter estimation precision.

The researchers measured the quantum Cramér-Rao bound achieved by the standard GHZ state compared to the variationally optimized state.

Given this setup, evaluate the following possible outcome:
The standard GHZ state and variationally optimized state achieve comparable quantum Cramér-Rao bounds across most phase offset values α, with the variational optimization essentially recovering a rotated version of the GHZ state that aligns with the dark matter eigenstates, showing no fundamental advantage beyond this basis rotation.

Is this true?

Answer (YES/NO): NO